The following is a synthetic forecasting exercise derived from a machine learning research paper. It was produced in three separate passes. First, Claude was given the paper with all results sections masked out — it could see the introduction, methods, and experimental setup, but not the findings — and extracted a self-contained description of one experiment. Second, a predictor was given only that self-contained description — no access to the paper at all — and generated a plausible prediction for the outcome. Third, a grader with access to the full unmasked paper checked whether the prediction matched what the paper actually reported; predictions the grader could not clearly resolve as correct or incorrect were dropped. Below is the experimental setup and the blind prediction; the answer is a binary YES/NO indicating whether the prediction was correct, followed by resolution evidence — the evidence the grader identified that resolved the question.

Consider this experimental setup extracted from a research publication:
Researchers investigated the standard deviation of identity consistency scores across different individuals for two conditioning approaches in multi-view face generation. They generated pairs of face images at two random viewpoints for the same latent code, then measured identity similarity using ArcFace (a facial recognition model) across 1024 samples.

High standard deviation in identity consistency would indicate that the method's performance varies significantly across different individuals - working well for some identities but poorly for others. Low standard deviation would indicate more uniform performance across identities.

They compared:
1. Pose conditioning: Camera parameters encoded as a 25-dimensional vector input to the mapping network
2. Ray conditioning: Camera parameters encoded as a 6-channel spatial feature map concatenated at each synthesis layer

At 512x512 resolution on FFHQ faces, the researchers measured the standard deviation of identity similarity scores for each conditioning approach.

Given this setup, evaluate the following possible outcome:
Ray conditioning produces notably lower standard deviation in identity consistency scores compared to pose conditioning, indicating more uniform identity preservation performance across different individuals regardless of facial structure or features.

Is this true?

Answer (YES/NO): YES